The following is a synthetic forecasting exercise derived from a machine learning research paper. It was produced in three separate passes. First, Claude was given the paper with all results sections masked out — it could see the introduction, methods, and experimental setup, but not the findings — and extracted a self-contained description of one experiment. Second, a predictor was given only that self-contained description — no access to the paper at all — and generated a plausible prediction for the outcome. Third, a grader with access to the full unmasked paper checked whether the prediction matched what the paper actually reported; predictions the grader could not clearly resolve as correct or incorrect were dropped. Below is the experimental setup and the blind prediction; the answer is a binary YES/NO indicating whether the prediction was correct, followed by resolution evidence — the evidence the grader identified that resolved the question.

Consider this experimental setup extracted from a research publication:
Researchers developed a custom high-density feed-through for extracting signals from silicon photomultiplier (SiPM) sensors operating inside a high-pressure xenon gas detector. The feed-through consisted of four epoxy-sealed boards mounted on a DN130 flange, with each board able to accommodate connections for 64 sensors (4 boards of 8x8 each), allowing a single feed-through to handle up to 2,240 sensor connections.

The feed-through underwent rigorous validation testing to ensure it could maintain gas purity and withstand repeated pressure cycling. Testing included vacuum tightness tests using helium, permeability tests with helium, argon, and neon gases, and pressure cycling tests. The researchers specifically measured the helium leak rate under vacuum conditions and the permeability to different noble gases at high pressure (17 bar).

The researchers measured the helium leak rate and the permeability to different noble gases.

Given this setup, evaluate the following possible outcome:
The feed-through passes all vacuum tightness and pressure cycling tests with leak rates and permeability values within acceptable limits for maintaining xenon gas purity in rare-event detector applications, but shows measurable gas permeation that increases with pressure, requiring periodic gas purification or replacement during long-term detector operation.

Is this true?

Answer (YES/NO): NO